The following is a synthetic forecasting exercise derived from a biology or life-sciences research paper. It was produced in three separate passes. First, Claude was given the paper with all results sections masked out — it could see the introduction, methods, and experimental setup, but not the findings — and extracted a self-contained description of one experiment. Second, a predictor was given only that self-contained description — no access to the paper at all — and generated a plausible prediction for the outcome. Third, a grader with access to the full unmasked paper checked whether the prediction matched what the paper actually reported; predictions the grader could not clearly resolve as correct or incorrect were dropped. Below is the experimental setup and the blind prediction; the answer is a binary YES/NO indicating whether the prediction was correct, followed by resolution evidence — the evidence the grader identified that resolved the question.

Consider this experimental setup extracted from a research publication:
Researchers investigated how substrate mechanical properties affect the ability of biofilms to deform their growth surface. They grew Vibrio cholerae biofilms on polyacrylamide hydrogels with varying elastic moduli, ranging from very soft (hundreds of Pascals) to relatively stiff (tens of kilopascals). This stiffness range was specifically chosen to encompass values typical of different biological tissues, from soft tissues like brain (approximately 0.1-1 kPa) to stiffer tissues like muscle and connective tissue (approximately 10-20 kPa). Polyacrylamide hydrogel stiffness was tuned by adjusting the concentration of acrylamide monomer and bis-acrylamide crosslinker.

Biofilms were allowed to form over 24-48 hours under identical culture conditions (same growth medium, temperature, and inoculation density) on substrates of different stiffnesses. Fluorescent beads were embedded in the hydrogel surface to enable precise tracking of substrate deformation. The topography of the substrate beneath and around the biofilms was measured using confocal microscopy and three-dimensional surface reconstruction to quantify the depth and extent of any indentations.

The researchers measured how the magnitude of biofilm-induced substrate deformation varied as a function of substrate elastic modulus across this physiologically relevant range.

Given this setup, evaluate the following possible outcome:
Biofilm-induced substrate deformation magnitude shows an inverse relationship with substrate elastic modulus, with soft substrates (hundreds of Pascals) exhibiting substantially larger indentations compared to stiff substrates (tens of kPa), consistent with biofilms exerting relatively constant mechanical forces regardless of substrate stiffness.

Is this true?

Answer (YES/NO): NO